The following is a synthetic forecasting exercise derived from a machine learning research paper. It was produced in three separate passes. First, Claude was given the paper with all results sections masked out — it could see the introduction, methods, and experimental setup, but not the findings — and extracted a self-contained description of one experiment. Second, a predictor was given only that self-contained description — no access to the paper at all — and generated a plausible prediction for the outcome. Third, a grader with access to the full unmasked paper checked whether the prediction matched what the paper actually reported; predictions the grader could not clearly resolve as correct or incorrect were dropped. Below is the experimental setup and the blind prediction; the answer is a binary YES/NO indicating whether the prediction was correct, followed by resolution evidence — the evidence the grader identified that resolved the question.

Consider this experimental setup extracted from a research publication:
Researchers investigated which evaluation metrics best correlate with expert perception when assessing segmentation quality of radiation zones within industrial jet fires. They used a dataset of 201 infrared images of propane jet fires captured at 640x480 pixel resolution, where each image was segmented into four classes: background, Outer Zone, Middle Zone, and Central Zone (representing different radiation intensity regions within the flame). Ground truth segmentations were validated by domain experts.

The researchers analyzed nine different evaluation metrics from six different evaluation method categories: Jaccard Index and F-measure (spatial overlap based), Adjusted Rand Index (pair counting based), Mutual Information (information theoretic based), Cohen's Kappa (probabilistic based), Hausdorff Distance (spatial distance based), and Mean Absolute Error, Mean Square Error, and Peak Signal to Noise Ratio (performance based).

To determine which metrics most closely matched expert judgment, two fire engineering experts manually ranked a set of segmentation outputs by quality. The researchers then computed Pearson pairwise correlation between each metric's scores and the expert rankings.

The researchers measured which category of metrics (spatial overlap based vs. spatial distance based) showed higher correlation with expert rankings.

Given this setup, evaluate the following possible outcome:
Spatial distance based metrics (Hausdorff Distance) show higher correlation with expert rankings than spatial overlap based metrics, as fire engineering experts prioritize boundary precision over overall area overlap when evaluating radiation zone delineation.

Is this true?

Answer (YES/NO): YES